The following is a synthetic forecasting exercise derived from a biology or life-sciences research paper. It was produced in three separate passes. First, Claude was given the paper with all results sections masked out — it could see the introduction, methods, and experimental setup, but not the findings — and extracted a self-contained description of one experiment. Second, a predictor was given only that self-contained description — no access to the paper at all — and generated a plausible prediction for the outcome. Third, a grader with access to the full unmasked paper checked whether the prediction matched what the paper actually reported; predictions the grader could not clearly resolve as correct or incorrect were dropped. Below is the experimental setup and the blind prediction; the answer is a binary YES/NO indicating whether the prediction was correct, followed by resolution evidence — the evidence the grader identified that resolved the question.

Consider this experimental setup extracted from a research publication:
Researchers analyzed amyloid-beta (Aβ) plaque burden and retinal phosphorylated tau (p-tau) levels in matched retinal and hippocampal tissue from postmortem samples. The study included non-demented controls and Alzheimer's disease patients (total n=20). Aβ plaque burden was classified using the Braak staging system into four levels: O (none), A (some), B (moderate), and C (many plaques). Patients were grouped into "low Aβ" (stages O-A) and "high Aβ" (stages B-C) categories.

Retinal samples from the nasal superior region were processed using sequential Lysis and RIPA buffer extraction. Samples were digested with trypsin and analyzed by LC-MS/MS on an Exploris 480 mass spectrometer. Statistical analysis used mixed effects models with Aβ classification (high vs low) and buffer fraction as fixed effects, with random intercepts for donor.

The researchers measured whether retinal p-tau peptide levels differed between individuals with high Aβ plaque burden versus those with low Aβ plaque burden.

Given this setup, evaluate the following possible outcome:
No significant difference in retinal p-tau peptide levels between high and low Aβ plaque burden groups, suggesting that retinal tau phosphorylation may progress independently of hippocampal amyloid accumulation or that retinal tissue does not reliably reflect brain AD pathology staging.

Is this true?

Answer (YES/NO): NO